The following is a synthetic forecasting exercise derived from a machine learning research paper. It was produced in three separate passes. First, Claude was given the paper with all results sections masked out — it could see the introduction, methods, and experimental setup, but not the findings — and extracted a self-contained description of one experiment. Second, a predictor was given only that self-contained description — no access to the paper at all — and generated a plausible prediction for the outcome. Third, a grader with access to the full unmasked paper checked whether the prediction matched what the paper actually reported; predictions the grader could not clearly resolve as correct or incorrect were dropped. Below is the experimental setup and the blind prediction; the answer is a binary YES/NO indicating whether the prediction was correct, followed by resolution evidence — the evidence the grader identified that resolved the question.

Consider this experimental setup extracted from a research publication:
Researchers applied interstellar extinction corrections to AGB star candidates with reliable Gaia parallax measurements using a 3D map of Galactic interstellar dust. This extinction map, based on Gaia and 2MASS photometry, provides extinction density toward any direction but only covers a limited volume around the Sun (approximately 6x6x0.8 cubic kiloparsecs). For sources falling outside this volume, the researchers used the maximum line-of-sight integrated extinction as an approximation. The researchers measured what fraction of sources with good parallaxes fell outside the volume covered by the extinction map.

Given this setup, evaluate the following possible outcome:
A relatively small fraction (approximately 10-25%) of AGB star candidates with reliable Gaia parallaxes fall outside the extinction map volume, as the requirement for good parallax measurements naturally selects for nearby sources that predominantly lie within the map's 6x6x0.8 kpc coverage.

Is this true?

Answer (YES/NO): NO